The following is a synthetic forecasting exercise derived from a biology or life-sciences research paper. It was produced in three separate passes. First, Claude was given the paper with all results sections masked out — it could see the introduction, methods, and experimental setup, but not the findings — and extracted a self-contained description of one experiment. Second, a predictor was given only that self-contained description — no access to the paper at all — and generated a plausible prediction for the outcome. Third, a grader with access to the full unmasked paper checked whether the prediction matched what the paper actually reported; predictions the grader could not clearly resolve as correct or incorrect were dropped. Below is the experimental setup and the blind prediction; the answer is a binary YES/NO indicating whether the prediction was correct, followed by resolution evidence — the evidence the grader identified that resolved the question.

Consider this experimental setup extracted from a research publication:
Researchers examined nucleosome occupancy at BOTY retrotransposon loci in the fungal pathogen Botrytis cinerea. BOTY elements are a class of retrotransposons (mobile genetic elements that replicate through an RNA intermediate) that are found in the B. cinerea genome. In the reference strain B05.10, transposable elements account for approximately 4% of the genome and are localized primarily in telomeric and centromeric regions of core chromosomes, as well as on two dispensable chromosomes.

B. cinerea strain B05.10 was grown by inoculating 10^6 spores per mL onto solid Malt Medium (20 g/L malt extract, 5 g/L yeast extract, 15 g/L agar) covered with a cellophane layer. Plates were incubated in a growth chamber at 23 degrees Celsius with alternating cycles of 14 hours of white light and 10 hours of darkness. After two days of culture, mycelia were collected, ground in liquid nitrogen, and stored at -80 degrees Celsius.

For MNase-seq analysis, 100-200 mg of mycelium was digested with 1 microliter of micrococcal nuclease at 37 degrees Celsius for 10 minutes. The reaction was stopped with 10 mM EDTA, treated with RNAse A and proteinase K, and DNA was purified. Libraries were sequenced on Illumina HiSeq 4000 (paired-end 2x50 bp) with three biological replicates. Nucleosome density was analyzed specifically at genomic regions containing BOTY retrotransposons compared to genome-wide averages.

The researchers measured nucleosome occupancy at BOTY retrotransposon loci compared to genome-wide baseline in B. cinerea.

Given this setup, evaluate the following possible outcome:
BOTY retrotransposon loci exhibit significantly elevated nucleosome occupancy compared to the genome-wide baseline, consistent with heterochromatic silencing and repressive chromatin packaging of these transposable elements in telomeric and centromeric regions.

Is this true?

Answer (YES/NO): YES